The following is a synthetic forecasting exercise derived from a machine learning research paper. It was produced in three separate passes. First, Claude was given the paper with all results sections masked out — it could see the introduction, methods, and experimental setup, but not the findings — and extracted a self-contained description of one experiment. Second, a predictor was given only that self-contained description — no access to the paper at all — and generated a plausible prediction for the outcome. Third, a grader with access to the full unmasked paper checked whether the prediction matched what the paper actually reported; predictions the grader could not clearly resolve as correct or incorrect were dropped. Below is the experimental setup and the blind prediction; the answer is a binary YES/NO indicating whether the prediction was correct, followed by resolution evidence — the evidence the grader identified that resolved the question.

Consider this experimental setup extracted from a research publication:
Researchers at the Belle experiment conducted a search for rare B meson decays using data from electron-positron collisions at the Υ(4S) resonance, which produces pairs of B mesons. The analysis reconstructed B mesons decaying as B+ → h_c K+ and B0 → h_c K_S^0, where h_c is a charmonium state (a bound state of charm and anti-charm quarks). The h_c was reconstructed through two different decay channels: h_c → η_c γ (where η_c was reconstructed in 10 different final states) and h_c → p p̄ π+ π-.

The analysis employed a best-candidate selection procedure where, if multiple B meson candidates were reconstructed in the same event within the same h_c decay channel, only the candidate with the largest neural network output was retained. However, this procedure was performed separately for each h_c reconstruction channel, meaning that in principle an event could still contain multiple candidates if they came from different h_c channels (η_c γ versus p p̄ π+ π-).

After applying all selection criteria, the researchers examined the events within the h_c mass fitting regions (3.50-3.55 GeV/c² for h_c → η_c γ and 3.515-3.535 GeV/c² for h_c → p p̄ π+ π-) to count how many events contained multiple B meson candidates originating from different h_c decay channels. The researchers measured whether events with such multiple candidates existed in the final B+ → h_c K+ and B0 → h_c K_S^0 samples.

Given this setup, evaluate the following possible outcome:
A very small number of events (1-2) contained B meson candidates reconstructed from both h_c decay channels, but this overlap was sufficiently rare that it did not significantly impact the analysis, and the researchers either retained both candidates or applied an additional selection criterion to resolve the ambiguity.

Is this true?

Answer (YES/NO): NO